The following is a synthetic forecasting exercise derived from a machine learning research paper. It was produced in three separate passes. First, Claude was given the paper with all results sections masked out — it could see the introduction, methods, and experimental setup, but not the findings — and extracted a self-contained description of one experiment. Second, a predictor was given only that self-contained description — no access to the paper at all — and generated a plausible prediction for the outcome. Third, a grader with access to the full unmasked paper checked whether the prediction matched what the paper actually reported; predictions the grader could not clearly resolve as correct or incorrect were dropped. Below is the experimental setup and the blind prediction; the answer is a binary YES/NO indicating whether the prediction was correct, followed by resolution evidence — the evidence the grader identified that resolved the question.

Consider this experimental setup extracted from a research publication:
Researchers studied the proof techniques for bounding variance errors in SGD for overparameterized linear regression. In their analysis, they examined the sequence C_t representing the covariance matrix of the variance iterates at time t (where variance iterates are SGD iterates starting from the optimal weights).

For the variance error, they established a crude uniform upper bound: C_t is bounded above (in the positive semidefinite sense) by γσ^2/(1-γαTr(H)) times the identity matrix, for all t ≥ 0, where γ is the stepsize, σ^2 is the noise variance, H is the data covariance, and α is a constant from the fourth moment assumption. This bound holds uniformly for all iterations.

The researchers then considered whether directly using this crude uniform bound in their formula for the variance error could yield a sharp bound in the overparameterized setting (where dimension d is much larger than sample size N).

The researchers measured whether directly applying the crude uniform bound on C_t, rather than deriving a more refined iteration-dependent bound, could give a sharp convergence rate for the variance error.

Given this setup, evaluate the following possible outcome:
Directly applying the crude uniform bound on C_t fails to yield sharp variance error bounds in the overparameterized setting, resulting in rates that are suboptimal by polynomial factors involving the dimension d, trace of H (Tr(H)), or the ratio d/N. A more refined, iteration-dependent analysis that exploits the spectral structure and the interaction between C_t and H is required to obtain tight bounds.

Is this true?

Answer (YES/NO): NO